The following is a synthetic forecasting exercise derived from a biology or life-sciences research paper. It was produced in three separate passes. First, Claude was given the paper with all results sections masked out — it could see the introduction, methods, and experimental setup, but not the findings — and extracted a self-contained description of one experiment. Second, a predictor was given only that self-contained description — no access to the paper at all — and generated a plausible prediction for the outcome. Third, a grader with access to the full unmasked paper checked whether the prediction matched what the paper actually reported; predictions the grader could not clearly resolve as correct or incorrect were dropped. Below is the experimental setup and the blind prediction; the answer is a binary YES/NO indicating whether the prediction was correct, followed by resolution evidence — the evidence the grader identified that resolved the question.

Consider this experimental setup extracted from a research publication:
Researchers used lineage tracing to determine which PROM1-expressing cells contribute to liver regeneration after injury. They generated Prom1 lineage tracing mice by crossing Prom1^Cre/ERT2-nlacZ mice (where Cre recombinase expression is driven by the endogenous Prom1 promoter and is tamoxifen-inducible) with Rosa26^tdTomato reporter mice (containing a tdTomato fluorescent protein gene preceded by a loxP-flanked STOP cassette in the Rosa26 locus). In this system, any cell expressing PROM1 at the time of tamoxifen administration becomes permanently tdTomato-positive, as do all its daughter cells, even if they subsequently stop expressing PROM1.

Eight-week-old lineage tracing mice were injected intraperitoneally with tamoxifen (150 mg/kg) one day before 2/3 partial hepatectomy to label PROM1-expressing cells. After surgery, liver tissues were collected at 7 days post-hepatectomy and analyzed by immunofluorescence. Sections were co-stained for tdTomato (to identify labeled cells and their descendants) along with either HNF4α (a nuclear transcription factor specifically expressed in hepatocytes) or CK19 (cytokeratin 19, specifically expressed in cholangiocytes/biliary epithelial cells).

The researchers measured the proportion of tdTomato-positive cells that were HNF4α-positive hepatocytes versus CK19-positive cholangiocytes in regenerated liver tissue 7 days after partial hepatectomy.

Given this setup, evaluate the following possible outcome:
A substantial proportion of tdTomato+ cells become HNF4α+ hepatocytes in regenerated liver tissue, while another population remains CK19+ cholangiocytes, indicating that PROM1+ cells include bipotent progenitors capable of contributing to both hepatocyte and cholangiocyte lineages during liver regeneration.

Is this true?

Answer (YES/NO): NO